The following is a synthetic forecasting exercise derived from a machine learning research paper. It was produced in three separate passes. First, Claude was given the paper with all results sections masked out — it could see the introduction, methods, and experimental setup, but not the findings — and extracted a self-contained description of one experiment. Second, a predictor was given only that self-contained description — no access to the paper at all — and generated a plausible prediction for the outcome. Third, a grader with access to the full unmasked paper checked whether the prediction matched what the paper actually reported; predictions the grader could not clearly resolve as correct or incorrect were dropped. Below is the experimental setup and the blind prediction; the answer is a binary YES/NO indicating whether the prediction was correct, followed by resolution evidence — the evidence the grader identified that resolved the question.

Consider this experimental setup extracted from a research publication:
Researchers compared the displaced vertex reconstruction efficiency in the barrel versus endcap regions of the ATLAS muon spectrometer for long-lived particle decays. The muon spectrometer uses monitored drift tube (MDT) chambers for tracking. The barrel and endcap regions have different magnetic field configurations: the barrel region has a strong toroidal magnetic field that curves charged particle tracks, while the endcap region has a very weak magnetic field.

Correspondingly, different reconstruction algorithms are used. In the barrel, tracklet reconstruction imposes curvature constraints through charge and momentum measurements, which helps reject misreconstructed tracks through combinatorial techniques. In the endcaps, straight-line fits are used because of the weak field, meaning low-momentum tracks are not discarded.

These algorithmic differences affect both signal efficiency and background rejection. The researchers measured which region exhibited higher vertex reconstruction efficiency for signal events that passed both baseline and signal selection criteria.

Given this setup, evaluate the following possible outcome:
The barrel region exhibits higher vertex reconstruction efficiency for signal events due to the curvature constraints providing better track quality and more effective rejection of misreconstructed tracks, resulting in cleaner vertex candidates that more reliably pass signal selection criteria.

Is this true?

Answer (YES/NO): NO